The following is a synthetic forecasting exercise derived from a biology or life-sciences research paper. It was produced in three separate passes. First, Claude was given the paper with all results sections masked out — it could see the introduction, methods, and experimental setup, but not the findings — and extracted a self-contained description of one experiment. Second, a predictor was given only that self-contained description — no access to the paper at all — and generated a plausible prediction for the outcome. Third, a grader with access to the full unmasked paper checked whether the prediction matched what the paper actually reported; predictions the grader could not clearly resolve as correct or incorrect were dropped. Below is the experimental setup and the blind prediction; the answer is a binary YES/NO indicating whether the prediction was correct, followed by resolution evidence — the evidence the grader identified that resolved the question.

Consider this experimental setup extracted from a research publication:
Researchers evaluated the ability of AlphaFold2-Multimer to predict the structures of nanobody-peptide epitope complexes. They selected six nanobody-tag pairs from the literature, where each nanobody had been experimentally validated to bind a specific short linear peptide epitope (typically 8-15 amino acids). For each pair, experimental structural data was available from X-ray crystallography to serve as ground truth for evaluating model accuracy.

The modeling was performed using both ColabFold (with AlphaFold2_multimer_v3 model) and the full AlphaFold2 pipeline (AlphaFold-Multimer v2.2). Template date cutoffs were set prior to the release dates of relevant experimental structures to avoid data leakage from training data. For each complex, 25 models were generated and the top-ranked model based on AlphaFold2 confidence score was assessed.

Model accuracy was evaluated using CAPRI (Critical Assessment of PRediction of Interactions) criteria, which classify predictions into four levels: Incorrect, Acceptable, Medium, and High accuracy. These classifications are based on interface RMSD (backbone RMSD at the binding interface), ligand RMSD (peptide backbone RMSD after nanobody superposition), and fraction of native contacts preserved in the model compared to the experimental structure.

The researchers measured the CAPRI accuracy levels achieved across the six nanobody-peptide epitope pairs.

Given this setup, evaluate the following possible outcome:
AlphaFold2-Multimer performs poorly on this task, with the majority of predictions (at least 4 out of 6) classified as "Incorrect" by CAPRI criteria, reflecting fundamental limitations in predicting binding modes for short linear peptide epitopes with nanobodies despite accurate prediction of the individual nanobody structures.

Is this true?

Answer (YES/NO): NO